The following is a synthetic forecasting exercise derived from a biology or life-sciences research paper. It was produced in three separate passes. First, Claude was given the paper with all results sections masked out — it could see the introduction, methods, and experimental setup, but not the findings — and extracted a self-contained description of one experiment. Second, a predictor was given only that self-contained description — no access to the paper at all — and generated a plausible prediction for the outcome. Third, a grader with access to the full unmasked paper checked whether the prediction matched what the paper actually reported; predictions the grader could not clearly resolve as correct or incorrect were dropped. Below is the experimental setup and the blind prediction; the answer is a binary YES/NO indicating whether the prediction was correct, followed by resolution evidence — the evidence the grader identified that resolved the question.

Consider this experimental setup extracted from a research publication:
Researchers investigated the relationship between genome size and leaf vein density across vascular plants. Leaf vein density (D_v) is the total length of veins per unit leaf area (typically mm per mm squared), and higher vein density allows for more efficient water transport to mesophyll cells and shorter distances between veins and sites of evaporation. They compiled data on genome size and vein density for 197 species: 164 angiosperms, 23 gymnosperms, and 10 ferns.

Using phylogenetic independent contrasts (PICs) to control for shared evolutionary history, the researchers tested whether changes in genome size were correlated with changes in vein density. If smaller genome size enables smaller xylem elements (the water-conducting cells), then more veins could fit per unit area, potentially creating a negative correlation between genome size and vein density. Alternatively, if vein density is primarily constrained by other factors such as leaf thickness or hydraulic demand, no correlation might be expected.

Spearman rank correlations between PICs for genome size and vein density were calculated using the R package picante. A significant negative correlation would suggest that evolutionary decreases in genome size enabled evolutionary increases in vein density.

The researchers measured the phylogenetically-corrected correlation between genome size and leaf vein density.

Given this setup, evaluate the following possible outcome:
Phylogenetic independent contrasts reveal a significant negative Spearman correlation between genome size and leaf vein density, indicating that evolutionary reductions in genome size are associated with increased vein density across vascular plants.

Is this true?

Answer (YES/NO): YES